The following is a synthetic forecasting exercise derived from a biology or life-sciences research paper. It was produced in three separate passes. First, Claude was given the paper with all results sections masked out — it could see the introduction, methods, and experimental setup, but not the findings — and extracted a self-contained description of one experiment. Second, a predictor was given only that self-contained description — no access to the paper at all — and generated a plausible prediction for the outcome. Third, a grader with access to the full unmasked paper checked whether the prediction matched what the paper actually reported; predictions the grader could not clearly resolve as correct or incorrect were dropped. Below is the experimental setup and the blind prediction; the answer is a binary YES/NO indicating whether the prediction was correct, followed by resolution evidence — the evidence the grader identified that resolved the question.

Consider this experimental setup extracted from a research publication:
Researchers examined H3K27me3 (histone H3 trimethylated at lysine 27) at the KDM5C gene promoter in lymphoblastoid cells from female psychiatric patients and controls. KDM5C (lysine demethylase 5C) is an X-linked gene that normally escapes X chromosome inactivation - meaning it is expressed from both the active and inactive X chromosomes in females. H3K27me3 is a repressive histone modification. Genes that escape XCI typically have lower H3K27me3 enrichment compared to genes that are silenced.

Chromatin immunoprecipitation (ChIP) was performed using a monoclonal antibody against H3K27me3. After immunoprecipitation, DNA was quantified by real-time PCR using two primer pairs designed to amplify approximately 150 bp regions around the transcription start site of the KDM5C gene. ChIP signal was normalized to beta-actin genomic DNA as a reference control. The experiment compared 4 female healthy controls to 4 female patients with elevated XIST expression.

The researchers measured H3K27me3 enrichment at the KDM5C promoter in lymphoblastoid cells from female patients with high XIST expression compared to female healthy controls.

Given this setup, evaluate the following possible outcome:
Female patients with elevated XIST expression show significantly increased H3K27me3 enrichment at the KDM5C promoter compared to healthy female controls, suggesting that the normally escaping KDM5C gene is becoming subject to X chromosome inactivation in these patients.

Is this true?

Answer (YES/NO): NO